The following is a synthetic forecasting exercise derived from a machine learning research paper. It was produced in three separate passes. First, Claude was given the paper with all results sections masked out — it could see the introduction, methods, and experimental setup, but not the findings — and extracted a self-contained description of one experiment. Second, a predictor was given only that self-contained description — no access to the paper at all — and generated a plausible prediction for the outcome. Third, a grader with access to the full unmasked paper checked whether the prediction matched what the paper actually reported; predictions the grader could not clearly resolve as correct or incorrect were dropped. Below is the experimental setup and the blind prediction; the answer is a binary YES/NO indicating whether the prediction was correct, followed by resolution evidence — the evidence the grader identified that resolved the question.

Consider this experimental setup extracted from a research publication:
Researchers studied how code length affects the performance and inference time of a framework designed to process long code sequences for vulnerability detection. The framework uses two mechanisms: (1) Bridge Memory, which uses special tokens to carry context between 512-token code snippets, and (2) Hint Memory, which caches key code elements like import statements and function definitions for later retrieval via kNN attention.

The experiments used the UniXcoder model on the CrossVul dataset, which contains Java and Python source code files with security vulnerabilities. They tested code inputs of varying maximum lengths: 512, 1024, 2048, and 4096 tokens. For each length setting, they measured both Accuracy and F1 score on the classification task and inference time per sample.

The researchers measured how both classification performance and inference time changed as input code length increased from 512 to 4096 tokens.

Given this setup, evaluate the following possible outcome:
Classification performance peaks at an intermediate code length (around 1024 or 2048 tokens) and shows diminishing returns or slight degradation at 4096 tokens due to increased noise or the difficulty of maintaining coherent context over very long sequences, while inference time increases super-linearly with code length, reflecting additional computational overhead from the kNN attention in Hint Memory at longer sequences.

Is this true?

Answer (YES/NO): NO